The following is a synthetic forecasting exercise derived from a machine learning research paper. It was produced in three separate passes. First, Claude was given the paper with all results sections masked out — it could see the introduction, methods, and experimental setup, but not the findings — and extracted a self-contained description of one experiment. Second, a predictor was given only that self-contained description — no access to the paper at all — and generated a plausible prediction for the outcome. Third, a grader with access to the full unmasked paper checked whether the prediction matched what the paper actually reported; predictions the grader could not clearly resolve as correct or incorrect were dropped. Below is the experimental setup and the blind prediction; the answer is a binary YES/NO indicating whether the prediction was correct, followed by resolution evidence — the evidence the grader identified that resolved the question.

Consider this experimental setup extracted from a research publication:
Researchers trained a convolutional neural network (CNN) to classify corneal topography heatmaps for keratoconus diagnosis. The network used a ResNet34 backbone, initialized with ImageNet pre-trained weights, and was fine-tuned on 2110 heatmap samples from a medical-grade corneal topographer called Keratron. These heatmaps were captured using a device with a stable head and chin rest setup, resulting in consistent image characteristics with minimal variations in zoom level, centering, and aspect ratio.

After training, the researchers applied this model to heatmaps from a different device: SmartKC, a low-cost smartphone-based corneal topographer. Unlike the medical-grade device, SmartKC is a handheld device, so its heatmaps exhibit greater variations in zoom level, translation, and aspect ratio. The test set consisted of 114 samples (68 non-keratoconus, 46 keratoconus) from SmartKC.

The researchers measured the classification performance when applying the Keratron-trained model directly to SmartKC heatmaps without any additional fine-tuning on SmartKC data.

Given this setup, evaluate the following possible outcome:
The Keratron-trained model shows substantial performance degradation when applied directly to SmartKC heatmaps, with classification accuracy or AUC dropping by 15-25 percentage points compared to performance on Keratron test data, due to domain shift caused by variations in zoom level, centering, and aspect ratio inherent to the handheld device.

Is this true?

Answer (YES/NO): NO